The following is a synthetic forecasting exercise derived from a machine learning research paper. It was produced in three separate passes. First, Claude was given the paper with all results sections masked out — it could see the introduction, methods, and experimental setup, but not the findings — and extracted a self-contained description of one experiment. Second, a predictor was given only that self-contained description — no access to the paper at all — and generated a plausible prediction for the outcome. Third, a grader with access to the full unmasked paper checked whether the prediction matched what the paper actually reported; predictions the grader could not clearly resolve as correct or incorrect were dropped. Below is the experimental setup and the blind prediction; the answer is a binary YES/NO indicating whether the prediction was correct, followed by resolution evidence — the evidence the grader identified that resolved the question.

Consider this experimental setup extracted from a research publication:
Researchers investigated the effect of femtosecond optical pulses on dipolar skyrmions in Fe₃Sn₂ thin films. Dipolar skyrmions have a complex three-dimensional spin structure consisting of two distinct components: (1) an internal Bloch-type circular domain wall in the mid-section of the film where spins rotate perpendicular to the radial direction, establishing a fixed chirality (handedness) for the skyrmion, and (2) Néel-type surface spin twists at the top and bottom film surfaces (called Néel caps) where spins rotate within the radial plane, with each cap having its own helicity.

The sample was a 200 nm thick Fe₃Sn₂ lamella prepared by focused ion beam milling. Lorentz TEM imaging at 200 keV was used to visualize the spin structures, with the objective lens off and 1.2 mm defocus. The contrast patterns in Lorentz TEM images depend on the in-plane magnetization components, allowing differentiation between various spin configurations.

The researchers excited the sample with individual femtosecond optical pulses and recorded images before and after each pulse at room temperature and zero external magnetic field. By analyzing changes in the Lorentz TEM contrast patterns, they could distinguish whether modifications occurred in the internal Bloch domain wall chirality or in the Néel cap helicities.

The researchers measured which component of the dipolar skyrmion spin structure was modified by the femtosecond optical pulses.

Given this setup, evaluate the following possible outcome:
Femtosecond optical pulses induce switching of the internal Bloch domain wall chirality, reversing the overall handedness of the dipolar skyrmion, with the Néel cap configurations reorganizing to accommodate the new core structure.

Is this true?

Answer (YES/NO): NO